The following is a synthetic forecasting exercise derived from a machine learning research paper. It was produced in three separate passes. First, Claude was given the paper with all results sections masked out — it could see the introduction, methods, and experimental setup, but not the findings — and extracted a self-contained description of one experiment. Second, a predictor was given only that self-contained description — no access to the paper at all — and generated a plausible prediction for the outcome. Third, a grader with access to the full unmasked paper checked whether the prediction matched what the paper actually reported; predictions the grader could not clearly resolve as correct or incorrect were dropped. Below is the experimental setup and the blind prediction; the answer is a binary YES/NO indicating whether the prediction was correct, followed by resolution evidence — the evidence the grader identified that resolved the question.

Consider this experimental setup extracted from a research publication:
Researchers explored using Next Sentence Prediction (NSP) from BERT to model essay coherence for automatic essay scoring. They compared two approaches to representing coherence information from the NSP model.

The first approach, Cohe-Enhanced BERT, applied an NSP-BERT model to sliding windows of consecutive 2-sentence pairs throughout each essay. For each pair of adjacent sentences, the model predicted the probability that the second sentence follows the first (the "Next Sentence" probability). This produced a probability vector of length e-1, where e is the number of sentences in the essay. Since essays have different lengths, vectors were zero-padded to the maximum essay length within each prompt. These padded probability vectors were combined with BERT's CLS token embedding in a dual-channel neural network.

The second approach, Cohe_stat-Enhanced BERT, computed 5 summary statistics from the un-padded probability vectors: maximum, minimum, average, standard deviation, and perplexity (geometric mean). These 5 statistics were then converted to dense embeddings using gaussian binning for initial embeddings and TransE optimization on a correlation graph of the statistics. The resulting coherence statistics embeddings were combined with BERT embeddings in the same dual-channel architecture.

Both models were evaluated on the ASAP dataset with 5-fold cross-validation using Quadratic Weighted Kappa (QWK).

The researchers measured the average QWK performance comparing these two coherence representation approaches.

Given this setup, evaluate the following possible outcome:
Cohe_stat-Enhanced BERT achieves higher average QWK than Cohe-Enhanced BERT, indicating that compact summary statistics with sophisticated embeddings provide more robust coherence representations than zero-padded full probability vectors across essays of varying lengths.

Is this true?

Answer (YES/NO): NO